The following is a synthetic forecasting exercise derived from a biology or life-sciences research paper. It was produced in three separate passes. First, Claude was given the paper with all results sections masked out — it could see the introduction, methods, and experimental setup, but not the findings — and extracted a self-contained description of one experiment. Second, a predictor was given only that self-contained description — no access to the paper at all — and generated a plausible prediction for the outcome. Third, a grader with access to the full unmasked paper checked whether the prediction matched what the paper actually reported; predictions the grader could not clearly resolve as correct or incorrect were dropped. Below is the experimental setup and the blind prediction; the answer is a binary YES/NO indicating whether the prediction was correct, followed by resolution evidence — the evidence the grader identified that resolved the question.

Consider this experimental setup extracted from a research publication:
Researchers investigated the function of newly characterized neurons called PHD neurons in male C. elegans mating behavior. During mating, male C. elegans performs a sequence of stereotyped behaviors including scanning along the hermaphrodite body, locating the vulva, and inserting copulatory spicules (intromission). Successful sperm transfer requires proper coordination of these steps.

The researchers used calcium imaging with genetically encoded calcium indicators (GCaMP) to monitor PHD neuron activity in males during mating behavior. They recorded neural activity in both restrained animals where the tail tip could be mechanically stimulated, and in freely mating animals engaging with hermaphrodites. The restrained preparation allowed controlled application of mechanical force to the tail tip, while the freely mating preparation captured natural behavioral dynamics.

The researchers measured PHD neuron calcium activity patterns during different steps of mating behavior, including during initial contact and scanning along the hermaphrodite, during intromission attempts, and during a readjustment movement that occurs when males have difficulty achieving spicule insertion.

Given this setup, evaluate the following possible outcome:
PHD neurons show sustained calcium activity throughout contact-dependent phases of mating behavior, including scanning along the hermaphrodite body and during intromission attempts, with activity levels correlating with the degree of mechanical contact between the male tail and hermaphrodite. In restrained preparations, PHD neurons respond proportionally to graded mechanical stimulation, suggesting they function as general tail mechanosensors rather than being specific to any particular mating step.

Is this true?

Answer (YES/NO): NO